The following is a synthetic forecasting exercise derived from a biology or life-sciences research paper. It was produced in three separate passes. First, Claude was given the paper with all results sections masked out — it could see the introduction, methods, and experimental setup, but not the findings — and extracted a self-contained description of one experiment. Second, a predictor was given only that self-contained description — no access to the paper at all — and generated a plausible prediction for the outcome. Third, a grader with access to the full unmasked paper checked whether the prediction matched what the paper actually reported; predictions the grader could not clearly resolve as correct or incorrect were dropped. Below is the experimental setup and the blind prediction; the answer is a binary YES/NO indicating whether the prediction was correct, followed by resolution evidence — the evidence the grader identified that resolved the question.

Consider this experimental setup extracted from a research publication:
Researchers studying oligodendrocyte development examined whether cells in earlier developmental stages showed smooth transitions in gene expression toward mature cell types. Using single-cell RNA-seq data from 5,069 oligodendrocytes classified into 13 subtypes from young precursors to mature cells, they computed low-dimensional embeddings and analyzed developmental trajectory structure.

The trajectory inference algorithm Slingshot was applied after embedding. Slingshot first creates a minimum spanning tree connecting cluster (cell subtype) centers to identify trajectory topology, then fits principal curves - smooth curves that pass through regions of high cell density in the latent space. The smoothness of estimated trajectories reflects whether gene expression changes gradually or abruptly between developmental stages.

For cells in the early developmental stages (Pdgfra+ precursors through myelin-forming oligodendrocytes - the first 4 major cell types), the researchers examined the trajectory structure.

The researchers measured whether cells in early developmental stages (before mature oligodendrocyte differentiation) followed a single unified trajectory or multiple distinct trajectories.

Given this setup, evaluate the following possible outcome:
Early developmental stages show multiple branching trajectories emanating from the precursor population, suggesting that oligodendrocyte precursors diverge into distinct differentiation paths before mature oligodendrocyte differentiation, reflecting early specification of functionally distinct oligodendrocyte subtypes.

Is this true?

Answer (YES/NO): NO